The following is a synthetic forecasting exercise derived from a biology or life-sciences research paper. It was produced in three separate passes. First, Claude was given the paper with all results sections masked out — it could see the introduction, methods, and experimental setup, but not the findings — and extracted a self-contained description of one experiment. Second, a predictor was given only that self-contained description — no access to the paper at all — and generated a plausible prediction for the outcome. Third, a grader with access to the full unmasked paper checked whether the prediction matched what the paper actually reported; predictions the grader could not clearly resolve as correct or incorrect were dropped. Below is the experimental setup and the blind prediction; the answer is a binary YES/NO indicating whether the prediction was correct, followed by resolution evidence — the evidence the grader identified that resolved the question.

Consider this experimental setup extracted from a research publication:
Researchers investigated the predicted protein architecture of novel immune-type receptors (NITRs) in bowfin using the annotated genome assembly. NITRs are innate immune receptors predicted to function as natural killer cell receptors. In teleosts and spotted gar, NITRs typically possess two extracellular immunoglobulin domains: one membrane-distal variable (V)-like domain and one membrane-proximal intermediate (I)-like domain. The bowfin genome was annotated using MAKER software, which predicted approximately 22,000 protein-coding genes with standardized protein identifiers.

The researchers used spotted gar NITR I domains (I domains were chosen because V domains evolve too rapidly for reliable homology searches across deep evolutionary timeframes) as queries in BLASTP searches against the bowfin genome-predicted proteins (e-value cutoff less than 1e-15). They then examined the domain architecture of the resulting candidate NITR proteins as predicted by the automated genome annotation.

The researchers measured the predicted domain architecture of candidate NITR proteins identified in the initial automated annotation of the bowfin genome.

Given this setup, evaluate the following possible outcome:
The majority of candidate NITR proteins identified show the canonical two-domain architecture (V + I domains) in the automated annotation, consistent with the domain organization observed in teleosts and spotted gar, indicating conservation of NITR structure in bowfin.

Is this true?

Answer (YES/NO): NO